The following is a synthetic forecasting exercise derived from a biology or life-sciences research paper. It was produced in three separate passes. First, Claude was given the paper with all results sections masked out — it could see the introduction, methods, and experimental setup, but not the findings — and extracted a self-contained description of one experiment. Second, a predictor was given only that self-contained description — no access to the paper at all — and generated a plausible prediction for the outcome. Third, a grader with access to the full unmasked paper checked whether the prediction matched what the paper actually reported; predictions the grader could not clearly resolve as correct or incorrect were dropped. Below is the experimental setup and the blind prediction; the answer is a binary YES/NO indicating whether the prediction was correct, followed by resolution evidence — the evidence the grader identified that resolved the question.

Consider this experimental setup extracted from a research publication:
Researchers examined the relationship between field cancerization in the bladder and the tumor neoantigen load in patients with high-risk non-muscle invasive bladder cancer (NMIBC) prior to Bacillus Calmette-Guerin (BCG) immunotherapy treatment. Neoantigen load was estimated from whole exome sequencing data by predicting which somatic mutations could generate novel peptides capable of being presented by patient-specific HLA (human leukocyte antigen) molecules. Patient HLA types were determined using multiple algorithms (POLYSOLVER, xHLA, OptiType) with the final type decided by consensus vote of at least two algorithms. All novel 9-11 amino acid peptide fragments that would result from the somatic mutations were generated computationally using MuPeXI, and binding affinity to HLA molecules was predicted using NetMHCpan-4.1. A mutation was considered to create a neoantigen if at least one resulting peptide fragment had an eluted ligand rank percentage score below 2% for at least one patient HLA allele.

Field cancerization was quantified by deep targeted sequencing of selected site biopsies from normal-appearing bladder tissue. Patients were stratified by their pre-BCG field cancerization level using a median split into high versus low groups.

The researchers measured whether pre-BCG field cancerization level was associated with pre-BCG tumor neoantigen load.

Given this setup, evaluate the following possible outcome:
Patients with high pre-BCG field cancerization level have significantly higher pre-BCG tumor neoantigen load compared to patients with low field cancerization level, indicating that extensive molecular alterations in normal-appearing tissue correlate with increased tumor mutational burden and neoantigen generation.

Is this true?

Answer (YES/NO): YES